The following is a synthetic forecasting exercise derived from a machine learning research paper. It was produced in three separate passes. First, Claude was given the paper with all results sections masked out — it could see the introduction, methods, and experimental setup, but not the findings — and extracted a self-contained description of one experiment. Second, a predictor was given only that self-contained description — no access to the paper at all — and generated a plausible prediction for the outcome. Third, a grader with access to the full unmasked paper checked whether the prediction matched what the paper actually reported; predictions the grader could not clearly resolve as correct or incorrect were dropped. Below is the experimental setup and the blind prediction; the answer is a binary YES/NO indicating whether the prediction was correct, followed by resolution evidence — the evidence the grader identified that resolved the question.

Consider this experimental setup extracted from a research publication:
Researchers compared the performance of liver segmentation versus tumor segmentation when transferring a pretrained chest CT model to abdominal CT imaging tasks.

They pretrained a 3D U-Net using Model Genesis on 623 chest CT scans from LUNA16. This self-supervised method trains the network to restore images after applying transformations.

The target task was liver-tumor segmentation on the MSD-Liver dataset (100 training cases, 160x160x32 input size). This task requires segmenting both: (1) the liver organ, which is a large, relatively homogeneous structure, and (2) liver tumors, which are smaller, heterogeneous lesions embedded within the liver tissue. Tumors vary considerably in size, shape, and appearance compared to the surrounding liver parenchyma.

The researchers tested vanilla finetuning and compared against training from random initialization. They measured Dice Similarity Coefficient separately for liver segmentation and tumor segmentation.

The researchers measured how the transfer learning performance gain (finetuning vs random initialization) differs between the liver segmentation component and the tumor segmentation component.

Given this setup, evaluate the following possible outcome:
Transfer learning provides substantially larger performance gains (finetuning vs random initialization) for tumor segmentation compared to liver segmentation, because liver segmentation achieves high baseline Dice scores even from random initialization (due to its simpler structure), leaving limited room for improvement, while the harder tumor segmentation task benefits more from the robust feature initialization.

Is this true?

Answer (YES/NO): YES